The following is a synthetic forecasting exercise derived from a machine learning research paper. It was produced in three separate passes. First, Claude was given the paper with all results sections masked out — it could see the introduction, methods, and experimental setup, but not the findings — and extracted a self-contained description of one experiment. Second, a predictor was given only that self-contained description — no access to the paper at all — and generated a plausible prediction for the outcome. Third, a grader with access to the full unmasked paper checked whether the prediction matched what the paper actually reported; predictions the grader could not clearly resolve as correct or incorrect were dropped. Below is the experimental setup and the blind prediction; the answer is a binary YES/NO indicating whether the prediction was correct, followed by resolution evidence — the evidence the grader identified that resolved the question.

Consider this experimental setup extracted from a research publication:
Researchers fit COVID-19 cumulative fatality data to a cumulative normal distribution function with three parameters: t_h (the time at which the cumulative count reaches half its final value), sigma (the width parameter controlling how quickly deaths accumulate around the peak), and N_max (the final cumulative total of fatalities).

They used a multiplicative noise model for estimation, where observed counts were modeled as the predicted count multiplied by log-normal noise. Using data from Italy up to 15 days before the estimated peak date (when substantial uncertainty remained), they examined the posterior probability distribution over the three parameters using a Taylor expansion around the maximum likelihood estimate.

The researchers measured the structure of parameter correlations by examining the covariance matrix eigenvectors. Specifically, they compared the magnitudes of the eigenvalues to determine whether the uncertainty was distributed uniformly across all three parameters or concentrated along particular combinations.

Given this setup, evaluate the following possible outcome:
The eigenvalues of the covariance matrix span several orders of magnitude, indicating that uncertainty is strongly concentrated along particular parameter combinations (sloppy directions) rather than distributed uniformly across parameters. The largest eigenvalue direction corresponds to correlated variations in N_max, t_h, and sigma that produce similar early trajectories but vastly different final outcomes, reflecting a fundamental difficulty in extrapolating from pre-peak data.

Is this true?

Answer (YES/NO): NO